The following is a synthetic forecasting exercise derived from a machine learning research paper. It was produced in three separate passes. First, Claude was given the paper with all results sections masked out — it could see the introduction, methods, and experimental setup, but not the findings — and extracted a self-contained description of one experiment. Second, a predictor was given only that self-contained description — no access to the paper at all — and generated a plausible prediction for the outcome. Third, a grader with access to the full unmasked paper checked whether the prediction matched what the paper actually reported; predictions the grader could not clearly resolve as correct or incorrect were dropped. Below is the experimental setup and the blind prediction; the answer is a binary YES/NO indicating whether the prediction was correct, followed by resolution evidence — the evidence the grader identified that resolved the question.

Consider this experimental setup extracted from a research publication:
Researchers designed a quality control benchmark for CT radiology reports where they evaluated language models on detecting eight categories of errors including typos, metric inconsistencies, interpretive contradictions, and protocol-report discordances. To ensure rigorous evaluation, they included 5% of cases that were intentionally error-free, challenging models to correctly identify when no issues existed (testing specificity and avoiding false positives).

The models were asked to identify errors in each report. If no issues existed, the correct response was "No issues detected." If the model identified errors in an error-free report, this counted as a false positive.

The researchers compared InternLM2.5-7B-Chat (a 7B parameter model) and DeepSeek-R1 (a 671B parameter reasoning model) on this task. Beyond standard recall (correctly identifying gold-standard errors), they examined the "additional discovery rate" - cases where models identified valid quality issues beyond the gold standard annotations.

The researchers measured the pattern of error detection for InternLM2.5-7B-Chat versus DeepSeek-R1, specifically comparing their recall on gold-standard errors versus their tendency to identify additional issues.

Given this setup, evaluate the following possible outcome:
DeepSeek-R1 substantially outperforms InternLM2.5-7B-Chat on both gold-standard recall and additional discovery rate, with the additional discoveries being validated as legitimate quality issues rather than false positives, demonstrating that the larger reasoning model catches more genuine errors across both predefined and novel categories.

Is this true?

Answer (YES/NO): NO